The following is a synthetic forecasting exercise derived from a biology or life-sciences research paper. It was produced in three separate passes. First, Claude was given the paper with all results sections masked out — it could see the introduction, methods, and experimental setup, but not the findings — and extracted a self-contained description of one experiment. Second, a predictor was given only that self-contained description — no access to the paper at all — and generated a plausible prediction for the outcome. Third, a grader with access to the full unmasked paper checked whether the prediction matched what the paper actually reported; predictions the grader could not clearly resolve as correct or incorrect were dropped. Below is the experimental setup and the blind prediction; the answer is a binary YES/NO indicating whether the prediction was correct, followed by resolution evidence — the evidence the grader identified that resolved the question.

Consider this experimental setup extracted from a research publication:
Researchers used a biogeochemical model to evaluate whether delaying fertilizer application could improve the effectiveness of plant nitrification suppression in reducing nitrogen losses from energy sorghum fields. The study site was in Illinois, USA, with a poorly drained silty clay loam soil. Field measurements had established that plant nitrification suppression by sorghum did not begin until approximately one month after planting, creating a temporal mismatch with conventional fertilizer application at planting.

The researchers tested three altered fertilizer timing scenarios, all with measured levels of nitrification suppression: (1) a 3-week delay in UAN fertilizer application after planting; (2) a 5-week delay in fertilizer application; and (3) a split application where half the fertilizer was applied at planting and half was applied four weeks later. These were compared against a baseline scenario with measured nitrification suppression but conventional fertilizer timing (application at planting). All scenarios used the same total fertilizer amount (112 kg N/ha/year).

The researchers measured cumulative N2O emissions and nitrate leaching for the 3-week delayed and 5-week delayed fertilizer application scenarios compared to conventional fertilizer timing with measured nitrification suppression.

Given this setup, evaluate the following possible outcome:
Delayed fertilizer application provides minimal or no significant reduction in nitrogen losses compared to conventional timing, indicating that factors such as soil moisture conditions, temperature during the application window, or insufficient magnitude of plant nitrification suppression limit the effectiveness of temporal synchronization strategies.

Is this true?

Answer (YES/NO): YES